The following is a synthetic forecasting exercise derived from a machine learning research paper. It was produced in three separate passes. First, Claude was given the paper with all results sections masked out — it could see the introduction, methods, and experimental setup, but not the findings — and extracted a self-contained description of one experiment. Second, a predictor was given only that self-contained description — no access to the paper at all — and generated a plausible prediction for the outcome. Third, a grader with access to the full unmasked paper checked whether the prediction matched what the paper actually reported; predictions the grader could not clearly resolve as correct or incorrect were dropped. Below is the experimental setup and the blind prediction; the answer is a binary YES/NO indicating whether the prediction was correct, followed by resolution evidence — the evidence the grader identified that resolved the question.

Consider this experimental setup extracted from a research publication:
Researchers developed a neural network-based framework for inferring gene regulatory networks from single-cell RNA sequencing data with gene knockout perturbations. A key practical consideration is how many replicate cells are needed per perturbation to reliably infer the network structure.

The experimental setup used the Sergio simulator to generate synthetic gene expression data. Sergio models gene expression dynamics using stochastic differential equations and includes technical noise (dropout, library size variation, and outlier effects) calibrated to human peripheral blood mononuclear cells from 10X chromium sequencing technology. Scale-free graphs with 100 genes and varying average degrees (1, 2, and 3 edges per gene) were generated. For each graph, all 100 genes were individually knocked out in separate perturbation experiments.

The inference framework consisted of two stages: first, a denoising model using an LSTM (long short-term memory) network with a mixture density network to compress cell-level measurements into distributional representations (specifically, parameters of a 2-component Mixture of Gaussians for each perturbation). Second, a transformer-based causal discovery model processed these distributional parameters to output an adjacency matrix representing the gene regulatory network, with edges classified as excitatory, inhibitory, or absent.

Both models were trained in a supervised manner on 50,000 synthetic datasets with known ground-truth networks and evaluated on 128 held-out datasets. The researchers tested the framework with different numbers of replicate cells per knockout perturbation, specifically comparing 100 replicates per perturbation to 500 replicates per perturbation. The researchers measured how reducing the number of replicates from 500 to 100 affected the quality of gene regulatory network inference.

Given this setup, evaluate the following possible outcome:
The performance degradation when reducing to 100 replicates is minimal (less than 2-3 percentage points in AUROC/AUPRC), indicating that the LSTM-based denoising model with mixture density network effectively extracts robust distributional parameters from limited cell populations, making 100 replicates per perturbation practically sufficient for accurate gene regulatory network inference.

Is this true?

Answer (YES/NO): NO